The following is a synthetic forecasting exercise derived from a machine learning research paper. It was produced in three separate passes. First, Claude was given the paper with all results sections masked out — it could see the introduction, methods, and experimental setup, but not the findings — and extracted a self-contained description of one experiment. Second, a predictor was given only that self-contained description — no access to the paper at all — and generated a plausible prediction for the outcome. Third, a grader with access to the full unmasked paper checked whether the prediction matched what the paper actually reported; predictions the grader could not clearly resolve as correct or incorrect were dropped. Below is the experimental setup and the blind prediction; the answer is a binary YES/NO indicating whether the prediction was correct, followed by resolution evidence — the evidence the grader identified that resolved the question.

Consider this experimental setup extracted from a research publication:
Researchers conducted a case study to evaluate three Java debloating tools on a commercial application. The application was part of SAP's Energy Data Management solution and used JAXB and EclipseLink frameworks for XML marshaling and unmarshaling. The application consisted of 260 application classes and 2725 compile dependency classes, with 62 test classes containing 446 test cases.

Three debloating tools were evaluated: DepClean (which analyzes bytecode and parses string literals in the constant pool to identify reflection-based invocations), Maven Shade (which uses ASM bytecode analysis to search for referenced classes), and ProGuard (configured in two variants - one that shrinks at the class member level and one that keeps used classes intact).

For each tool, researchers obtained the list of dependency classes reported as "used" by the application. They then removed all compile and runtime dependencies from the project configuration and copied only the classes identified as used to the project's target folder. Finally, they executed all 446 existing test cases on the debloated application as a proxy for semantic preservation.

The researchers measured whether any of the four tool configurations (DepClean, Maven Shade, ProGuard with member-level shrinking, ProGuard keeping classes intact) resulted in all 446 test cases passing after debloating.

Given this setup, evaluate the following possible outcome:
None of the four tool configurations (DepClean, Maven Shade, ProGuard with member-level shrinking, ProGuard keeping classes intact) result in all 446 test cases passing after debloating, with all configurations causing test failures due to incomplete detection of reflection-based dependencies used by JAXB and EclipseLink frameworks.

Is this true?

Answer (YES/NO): NO